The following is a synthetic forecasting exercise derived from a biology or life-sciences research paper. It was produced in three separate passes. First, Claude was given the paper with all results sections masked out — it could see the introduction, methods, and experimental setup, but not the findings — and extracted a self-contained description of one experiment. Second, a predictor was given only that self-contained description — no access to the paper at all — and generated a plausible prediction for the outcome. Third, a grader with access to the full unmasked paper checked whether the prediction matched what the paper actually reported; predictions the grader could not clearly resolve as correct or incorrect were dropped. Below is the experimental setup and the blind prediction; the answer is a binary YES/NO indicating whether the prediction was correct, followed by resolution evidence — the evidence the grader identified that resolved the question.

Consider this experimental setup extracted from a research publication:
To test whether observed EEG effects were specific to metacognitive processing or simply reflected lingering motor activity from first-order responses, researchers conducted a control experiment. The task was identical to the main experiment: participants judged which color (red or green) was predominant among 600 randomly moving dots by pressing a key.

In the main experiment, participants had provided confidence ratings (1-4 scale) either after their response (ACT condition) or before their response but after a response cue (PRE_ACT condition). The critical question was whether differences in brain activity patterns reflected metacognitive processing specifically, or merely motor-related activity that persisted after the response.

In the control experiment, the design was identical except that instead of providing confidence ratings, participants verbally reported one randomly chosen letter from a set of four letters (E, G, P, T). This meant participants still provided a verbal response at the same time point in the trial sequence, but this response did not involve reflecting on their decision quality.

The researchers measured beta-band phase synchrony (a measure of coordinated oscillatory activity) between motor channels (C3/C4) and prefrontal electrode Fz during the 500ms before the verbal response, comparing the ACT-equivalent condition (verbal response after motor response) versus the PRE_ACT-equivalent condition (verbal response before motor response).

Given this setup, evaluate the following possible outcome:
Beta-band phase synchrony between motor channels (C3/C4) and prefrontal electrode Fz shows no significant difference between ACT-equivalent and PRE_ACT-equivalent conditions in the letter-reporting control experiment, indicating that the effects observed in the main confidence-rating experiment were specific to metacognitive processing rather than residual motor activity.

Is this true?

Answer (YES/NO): YES